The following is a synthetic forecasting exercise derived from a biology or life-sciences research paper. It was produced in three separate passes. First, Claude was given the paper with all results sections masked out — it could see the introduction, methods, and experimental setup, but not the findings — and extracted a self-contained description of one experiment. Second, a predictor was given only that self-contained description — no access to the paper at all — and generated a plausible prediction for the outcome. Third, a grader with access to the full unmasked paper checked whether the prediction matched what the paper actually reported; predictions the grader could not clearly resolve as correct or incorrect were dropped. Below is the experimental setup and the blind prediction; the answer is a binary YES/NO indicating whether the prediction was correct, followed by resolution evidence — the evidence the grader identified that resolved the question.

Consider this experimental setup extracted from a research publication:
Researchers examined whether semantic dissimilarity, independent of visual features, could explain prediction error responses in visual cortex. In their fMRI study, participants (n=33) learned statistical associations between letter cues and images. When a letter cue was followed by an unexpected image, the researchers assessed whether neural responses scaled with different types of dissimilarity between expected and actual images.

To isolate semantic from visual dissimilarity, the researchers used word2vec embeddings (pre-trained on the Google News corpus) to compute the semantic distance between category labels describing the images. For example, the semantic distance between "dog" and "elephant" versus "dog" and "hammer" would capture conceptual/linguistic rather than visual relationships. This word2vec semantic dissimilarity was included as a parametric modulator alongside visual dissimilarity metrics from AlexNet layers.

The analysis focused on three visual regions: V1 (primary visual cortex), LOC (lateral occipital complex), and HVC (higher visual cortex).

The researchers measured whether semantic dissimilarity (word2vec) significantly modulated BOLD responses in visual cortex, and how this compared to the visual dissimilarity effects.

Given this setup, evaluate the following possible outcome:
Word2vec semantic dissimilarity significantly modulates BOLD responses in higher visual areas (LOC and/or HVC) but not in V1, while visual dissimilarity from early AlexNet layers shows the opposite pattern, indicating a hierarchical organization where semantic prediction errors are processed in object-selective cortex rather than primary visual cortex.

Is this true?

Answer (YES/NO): NO